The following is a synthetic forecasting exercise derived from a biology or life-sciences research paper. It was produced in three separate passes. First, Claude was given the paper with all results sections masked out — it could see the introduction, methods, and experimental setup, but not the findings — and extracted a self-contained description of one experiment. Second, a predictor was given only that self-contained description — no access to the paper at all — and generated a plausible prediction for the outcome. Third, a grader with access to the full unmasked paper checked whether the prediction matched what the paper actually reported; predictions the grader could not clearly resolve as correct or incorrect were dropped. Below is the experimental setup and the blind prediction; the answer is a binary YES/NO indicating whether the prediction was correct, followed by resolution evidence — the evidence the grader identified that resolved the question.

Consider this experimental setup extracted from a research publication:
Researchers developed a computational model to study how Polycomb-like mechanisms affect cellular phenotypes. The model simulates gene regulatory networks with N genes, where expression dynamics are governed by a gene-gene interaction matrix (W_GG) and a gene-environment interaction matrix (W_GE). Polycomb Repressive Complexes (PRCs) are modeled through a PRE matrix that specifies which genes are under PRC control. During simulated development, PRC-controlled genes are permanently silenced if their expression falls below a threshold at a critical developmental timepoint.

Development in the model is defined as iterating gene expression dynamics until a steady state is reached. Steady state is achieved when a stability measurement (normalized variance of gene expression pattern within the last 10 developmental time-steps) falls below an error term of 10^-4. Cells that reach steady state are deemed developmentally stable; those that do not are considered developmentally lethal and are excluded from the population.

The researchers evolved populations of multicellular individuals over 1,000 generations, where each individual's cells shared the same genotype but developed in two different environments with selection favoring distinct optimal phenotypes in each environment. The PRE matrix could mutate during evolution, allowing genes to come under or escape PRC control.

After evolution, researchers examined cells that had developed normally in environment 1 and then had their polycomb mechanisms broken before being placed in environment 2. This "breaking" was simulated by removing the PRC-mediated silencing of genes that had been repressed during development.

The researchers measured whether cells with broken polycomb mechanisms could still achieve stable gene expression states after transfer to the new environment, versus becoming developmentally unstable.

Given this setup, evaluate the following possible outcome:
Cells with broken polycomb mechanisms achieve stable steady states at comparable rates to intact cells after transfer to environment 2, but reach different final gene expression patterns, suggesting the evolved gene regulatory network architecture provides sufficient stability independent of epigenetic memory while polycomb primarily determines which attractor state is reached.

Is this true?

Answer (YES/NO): YES